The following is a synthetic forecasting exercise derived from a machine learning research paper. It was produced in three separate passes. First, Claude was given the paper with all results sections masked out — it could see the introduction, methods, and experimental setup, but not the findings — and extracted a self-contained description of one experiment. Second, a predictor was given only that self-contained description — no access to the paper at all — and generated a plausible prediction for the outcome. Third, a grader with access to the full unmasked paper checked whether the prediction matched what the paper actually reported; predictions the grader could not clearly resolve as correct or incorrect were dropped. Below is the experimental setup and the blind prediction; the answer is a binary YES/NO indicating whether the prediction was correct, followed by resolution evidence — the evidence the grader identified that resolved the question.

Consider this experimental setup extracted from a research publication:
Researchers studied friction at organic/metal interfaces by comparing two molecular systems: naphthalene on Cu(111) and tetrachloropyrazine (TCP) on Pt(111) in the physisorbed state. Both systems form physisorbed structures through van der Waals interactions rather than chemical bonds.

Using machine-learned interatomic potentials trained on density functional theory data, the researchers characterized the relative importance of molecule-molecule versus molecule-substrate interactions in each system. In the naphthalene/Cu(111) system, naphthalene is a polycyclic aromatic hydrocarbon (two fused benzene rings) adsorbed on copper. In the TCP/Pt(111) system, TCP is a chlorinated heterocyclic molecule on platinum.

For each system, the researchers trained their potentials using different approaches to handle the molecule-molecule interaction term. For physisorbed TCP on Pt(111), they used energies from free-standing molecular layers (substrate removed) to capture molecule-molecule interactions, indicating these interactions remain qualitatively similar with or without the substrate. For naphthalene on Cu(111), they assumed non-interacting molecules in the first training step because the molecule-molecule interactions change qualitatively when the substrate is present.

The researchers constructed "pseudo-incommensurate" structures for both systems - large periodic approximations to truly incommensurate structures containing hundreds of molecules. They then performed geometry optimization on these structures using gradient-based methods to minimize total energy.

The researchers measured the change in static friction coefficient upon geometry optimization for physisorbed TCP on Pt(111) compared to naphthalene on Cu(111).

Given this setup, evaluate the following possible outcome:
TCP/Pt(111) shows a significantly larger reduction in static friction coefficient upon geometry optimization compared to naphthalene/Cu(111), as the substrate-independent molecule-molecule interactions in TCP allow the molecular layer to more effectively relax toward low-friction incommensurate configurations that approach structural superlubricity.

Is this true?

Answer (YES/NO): NO